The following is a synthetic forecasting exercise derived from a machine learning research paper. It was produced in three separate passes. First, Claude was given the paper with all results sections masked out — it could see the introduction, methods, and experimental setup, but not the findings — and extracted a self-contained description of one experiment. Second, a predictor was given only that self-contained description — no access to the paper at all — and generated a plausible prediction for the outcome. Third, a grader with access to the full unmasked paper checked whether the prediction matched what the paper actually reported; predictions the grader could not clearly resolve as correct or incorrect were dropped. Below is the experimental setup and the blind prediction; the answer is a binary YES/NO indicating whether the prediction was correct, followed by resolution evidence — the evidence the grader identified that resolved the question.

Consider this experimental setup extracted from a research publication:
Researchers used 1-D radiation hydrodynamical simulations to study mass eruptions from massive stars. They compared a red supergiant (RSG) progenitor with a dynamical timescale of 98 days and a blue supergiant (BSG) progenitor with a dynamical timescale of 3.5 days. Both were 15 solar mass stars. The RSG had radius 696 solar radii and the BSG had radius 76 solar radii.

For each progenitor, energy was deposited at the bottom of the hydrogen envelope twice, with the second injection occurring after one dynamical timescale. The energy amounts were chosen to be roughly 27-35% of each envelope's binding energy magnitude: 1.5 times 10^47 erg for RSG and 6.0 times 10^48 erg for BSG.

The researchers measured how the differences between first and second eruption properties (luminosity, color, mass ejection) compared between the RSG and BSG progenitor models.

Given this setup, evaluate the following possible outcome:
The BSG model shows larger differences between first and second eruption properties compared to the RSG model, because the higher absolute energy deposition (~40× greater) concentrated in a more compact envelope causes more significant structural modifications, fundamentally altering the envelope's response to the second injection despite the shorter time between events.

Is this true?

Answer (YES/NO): NO